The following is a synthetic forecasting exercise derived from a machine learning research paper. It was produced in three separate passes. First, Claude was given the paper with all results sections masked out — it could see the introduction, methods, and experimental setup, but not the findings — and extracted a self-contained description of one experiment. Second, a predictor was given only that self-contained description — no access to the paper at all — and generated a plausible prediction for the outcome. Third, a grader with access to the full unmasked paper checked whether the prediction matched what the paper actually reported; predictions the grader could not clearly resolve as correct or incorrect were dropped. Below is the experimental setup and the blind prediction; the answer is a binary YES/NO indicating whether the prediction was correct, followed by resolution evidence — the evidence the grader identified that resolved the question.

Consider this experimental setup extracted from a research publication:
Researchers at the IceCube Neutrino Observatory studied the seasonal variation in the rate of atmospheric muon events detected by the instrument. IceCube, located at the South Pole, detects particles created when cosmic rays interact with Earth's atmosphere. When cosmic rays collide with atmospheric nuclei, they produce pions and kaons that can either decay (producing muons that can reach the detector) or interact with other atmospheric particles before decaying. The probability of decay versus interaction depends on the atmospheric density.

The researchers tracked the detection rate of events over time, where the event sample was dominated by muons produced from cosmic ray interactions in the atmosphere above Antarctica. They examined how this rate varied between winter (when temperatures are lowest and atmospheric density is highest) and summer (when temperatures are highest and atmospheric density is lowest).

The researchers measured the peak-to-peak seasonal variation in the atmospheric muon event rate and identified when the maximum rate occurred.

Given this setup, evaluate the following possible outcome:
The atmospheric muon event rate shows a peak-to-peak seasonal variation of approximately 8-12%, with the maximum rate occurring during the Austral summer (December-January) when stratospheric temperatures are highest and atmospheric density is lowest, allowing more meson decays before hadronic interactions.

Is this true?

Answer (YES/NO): NO